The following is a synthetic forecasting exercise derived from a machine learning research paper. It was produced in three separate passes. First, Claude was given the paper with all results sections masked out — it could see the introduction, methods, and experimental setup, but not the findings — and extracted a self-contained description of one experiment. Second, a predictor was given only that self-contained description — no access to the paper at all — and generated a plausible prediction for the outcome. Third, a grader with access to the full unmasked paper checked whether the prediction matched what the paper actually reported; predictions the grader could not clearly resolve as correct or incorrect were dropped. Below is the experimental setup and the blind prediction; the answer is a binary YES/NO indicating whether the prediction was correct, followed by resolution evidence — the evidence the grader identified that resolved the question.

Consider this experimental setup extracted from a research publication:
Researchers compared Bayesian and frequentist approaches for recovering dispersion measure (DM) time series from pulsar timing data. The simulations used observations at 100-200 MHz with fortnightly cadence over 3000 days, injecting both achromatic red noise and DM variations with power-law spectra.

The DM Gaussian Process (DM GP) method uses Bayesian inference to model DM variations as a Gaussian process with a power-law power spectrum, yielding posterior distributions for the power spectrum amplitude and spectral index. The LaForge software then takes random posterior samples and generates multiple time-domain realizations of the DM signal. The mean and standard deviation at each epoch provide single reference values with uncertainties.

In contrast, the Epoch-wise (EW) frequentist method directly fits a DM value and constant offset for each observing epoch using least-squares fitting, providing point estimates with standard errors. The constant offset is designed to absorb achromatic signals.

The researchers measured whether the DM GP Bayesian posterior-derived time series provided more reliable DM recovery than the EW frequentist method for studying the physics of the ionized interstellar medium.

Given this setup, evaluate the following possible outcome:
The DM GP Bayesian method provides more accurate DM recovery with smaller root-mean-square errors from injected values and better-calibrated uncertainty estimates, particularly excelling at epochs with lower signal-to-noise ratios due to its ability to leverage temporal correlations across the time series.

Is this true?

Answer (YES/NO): NO